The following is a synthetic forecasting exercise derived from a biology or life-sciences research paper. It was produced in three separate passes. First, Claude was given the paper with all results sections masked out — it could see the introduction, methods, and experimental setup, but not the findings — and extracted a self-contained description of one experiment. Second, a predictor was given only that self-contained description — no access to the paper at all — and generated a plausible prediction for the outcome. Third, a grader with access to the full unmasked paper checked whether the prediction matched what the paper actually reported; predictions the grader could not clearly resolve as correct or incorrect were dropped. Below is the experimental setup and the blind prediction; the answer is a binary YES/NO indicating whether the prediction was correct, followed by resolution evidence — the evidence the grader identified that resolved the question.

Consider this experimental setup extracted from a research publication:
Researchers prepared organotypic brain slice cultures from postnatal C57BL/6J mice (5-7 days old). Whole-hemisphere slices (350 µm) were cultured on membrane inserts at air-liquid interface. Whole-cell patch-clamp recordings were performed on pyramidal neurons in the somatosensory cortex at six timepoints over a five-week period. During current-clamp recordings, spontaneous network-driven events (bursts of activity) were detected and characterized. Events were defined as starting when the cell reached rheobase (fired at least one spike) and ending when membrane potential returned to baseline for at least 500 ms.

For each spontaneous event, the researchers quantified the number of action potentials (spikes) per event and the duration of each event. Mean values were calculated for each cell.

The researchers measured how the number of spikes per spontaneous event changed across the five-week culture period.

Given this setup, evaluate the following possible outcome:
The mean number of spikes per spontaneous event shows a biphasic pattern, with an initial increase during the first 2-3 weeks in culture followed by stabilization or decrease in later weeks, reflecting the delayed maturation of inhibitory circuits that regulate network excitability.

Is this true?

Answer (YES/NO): NO